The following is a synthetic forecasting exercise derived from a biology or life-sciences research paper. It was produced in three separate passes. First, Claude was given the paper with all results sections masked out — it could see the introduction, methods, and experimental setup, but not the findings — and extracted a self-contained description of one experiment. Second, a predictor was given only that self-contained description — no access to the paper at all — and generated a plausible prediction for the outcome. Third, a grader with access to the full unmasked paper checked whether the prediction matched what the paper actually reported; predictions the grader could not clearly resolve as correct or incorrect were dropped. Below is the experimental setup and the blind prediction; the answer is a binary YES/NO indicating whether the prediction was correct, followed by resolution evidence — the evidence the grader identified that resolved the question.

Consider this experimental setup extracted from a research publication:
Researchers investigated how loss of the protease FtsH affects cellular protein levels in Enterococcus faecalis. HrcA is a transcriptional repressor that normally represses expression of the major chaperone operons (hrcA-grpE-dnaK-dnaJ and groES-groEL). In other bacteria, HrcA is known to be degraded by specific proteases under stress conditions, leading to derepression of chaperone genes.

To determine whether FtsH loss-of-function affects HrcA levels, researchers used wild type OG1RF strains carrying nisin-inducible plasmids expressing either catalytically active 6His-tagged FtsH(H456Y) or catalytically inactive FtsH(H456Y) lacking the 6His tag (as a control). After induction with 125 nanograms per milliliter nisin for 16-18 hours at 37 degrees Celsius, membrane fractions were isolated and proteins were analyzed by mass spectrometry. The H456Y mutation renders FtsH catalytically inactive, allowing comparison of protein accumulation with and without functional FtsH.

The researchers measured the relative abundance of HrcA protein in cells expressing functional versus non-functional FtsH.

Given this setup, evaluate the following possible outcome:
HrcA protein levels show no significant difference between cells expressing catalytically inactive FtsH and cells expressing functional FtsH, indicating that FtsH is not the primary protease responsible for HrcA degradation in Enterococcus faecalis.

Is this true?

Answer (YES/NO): NO